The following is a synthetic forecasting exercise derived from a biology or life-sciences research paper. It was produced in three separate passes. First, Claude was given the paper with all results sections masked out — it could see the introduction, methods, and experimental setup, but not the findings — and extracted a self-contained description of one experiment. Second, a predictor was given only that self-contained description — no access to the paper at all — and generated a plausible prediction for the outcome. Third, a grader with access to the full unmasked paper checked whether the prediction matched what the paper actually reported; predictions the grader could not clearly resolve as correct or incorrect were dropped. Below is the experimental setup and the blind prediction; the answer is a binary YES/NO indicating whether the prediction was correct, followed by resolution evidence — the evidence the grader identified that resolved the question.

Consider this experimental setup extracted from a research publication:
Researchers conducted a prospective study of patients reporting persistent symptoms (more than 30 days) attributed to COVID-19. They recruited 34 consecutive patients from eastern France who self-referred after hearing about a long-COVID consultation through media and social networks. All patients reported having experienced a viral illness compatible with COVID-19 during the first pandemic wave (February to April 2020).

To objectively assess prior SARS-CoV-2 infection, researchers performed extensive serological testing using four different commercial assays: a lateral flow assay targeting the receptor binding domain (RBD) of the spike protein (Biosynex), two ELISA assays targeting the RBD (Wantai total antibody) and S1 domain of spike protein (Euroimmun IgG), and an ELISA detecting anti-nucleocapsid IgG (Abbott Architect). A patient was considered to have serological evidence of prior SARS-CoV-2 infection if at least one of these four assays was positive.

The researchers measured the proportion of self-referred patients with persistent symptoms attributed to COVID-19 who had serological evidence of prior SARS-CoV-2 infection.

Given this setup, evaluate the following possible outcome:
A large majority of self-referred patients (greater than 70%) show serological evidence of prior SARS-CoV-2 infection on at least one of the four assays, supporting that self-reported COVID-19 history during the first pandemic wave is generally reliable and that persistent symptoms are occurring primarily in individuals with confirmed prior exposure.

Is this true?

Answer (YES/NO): NO